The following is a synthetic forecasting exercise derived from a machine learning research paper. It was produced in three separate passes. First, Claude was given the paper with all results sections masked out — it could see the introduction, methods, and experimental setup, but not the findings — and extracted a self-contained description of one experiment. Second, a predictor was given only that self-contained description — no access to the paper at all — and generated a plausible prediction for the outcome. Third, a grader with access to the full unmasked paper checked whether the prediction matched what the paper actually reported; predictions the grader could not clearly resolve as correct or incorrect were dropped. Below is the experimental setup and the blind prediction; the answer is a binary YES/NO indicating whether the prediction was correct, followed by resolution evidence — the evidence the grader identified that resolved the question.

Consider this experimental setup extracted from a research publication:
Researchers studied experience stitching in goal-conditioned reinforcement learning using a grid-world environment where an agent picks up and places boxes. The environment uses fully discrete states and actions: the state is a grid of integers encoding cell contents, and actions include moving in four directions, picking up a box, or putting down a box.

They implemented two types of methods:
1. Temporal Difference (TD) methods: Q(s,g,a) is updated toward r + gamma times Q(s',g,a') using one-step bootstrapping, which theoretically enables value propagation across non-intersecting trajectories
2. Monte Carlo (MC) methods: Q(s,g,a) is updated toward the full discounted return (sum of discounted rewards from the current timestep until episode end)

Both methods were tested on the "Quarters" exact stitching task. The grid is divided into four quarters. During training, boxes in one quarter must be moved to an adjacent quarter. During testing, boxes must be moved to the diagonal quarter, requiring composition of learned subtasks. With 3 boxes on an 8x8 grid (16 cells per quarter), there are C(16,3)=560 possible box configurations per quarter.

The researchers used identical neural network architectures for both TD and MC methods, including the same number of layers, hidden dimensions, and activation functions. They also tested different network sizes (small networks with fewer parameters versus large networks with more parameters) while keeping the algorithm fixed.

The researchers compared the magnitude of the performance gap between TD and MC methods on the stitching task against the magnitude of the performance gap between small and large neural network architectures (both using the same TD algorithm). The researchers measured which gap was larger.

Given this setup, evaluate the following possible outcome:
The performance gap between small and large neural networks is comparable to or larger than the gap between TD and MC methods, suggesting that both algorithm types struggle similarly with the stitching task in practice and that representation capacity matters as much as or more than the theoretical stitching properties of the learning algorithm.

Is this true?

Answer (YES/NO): YES